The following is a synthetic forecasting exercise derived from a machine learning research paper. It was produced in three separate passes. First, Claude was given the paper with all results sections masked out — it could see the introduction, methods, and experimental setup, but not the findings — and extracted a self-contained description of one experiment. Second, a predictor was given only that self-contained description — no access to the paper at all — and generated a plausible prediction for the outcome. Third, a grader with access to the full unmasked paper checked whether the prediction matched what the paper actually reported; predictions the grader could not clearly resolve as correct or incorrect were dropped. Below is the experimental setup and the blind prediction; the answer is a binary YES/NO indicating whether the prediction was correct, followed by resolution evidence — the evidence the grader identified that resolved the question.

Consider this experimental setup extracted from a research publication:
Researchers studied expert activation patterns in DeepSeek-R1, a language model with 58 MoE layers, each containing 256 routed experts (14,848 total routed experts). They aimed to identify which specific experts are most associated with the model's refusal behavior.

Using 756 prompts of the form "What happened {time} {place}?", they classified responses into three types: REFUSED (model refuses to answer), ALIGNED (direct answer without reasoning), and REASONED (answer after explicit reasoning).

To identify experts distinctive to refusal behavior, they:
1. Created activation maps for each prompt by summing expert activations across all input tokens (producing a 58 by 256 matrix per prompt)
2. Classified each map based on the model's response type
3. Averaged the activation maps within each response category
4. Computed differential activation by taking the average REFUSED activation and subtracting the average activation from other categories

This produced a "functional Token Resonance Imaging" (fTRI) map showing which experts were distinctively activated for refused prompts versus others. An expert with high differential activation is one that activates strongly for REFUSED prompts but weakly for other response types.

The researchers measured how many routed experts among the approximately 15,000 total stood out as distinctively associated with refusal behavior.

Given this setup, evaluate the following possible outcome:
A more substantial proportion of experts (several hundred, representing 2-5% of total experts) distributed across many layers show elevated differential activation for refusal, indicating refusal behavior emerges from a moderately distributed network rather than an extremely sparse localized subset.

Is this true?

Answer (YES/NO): NO